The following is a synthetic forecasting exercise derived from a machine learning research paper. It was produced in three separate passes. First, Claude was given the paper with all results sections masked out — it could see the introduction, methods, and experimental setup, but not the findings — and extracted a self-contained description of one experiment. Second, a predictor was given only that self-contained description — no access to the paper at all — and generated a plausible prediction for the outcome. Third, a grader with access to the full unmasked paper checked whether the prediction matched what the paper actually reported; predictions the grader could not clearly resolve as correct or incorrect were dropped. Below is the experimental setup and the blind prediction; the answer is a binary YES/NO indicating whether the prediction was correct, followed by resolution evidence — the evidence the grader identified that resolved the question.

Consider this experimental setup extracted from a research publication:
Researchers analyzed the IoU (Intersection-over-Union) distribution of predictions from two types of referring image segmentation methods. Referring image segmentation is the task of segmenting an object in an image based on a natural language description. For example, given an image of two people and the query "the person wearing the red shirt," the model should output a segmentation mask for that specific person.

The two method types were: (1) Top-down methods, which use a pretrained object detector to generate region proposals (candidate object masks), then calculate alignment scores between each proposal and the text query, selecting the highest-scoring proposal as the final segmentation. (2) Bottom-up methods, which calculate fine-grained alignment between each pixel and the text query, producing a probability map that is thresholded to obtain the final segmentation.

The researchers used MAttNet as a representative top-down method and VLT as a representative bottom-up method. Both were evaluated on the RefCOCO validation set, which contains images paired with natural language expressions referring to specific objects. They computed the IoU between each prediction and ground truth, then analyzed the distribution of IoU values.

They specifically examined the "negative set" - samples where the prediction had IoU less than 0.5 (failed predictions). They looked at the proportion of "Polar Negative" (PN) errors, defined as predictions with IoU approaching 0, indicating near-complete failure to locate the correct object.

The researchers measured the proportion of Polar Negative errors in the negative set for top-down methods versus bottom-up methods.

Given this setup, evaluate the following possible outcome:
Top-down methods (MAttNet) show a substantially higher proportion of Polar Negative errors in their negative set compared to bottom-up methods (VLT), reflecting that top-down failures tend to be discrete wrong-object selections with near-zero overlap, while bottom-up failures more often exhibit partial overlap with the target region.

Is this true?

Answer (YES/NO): YES